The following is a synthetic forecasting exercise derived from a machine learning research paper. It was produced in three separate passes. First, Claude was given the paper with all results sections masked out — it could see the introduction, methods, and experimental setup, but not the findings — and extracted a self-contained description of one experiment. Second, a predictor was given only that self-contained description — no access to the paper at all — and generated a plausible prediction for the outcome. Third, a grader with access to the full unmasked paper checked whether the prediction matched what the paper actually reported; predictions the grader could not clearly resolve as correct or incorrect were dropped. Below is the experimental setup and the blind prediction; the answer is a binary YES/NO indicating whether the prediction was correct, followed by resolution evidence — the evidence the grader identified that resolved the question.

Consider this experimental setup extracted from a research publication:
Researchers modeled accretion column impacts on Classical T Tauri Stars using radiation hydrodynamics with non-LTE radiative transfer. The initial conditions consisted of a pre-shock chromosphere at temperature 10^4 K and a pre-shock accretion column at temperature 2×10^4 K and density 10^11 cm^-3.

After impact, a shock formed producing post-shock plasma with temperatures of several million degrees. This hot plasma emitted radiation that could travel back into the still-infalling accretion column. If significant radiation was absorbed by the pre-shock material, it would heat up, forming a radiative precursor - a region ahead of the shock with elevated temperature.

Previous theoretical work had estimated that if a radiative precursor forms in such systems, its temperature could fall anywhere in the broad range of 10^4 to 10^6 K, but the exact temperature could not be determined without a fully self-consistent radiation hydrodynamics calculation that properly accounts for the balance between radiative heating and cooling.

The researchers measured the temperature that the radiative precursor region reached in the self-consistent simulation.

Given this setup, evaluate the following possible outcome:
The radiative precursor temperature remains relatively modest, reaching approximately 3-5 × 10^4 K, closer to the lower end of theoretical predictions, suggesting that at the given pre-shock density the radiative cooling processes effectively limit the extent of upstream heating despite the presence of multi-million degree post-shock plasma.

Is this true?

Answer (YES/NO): NO